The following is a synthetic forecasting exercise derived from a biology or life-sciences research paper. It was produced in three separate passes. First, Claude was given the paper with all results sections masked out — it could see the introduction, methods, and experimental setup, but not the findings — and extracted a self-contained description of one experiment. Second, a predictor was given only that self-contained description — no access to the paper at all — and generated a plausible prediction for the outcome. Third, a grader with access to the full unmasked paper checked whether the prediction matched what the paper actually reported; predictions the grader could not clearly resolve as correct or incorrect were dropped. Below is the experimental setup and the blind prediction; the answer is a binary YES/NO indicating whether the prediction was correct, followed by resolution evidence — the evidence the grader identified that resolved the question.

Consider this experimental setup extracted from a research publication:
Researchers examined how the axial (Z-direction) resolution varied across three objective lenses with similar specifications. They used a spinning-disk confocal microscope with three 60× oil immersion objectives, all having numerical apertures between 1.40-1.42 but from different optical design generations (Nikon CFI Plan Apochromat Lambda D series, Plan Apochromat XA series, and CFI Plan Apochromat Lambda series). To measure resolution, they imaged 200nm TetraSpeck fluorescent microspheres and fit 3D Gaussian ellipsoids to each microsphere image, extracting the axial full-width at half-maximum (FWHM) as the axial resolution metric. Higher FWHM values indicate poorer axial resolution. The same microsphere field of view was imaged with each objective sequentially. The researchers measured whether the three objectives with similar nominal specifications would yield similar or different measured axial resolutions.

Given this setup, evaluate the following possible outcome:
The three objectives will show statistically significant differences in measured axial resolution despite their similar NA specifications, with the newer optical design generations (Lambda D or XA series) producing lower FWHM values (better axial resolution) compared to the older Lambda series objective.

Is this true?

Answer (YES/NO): NO